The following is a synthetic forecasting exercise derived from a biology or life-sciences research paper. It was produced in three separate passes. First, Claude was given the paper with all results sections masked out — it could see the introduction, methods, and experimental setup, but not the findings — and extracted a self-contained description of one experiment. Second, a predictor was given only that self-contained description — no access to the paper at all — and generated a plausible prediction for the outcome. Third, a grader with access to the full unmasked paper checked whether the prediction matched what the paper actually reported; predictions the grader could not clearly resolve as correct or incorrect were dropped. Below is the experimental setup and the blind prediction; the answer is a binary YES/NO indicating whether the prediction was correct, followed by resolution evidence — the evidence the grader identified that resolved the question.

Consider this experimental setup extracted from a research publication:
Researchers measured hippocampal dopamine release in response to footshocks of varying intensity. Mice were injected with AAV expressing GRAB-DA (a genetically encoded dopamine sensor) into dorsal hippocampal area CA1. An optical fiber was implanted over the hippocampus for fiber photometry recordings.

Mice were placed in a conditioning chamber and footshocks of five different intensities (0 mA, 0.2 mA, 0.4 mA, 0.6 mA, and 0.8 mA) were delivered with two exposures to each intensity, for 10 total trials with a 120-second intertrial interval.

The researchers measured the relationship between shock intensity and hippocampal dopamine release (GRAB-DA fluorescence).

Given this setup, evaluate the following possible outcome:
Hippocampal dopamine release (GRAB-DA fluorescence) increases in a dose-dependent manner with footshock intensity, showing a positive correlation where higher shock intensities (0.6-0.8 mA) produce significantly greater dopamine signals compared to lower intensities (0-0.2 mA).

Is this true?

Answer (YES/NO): YES